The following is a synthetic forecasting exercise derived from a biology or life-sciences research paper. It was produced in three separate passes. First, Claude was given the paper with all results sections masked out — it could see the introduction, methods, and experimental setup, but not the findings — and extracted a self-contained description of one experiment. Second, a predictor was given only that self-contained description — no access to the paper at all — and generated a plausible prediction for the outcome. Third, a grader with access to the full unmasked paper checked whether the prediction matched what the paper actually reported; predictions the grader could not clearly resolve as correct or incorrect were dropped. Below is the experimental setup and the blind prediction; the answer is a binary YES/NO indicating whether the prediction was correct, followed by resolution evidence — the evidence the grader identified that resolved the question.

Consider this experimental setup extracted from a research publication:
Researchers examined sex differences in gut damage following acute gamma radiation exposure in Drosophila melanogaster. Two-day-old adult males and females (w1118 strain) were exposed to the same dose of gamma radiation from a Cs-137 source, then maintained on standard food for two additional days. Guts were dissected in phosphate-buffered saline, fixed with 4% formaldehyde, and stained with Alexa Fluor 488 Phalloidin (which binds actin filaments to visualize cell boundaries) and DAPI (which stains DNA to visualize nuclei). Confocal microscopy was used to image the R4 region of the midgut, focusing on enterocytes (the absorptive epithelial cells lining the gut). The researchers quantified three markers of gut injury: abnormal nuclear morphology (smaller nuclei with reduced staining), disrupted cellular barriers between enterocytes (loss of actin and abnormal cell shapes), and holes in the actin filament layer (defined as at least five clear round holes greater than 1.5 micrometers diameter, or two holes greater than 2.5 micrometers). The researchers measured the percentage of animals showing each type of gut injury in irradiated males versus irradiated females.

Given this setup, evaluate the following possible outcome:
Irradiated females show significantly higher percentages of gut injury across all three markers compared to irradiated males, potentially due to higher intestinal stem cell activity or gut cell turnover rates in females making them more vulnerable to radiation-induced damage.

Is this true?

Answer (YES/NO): NO